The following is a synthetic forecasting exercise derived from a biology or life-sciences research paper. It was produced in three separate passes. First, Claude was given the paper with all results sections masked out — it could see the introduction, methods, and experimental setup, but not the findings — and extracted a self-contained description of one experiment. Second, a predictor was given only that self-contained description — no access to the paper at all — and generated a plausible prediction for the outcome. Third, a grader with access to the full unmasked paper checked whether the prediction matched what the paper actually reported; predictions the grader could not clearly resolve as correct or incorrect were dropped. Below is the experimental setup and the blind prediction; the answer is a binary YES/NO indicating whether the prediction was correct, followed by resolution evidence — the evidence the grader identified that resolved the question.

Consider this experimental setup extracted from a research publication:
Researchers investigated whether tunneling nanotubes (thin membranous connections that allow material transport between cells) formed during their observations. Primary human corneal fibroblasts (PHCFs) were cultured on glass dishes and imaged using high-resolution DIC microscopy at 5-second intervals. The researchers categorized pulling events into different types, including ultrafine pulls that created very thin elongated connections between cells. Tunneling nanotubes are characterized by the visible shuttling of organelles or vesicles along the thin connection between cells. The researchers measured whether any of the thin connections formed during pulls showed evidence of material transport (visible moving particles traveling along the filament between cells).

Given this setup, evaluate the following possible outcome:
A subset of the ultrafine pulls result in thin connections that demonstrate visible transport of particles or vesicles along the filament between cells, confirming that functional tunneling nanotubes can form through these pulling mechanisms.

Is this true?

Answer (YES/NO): YES